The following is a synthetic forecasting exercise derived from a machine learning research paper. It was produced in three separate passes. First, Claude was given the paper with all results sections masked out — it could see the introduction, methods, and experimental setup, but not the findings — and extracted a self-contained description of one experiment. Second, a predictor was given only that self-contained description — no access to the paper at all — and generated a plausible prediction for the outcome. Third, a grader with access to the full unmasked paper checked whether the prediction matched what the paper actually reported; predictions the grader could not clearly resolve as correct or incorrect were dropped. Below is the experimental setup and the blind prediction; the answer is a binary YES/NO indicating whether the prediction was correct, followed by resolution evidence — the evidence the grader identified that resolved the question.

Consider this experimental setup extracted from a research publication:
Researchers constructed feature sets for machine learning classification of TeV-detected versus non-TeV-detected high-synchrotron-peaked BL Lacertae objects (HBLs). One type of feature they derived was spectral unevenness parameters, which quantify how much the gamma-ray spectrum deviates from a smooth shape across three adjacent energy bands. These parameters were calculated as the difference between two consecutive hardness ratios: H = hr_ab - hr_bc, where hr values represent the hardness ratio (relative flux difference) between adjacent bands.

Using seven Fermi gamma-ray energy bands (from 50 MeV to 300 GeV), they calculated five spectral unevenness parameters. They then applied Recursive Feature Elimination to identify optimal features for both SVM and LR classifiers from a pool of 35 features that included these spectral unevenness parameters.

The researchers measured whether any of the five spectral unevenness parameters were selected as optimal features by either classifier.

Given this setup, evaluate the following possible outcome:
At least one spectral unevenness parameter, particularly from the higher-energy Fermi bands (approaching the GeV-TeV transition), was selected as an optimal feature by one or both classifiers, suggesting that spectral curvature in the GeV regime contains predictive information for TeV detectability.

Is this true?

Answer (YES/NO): NO